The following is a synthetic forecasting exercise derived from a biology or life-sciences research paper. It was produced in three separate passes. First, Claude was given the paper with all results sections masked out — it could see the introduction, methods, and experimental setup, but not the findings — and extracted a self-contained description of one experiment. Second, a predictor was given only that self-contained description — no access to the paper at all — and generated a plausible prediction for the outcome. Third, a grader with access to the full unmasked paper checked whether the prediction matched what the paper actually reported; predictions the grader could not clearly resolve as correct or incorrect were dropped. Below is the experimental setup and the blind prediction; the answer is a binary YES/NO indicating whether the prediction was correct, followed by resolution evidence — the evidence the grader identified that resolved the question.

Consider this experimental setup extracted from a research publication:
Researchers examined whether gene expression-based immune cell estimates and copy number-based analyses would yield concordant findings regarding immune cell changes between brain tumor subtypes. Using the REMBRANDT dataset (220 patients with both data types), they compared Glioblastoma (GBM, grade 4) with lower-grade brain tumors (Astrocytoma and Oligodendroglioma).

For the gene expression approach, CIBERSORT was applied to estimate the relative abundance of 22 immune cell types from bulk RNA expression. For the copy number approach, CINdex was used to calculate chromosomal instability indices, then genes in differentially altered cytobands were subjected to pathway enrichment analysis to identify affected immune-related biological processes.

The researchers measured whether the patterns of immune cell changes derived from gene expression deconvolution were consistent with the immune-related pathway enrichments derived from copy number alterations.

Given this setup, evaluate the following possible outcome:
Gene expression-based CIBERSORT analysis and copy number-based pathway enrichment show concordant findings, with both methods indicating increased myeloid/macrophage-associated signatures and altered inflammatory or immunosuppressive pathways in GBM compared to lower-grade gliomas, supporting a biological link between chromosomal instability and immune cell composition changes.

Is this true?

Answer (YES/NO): NO